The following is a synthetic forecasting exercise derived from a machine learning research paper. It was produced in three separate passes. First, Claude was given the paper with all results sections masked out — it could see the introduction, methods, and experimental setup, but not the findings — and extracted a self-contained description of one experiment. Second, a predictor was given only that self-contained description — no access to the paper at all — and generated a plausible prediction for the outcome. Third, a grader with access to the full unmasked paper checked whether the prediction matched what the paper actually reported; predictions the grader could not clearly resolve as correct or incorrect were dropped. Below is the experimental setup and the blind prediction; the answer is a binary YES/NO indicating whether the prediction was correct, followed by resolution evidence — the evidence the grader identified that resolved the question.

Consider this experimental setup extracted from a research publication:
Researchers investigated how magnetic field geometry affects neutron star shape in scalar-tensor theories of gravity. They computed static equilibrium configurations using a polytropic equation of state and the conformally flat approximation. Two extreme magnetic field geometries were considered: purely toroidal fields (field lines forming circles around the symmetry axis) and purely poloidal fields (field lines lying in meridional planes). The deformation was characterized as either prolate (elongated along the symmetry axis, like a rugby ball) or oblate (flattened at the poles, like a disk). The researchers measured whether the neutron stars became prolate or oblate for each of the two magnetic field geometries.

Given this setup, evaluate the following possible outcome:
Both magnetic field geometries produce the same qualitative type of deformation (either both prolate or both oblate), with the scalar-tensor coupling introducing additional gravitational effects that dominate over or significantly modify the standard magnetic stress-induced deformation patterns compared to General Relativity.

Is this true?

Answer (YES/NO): NO